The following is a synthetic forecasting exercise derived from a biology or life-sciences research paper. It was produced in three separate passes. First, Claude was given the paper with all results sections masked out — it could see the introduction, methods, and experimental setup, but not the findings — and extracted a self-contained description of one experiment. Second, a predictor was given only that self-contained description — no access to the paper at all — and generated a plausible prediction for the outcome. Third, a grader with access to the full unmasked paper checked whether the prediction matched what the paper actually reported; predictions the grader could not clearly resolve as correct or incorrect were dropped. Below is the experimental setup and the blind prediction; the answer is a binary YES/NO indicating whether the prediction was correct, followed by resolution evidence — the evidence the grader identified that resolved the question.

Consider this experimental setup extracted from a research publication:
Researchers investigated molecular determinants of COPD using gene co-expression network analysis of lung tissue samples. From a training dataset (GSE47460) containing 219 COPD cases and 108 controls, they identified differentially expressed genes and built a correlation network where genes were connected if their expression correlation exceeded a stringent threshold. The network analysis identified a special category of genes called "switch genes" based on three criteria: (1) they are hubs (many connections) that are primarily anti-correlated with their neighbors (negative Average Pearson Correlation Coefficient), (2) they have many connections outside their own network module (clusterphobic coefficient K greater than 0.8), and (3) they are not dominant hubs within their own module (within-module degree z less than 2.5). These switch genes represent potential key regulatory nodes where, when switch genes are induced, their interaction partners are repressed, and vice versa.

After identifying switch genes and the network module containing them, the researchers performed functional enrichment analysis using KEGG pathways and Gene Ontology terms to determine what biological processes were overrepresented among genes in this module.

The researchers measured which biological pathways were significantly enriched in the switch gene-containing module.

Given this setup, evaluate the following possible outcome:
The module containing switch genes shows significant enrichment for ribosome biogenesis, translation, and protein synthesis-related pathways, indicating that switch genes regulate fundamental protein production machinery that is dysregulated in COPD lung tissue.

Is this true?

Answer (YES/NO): NO